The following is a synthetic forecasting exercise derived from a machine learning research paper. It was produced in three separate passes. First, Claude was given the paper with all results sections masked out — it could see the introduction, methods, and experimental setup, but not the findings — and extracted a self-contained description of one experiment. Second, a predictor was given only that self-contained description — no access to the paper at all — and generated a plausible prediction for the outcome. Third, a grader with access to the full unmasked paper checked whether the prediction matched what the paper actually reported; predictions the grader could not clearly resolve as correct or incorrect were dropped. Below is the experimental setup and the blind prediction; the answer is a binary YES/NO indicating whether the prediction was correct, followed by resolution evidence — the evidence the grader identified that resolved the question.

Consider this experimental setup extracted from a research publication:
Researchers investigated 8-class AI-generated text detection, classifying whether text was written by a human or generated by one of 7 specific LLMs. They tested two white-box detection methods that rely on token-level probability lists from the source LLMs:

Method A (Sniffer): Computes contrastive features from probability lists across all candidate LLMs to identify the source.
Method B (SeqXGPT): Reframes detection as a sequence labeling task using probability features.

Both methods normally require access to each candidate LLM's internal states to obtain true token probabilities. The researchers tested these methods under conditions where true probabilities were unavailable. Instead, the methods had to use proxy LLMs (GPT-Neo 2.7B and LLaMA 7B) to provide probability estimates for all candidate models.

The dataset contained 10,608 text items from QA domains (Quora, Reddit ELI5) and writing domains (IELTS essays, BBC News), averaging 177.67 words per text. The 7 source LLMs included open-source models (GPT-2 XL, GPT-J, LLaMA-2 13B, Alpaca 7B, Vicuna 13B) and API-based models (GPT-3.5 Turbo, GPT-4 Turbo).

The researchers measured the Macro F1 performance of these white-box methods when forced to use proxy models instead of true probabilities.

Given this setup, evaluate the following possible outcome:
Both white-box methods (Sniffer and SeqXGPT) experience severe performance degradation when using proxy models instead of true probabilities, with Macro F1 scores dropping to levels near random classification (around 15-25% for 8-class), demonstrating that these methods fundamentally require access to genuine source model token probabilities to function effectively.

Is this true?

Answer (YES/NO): NO